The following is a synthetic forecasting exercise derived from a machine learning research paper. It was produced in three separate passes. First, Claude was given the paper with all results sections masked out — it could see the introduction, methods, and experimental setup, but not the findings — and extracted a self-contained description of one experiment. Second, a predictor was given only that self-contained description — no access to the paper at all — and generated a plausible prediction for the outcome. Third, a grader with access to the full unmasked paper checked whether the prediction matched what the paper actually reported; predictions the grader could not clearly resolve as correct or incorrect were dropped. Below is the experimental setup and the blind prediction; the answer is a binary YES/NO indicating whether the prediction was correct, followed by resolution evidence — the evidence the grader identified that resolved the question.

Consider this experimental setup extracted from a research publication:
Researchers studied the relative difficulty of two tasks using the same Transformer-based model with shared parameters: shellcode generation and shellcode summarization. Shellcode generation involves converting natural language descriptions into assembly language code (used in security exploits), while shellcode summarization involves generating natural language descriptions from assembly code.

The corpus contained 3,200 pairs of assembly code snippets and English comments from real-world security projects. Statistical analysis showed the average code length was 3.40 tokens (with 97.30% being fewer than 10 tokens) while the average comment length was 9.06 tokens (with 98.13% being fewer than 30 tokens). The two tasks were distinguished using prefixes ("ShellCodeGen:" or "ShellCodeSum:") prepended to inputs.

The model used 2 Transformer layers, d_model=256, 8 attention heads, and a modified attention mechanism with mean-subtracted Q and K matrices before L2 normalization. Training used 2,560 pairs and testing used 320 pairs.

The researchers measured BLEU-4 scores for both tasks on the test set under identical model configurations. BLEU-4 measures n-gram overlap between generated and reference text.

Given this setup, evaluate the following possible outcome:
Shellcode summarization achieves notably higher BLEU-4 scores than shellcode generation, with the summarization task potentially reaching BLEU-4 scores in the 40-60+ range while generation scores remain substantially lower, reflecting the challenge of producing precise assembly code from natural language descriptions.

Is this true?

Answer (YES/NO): NO